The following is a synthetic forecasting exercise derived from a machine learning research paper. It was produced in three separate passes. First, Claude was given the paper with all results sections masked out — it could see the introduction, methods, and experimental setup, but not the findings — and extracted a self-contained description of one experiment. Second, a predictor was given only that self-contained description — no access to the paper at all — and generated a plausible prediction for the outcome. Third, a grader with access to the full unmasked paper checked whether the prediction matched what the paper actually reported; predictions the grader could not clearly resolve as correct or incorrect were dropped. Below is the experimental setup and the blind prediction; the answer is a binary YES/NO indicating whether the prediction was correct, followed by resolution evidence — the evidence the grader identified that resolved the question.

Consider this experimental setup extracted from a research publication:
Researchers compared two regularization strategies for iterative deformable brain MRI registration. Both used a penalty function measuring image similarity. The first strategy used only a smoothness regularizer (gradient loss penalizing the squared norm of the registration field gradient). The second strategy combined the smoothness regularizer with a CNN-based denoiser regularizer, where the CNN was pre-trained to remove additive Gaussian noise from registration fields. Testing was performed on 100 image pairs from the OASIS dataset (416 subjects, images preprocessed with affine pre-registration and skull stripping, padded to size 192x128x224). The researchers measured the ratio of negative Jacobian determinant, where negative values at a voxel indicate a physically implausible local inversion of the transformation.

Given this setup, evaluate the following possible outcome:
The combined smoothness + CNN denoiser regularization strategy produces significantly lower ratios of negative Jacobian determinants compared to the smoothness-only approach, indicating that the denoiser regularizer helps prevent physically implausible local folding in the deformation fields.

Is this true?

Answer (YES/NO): YES